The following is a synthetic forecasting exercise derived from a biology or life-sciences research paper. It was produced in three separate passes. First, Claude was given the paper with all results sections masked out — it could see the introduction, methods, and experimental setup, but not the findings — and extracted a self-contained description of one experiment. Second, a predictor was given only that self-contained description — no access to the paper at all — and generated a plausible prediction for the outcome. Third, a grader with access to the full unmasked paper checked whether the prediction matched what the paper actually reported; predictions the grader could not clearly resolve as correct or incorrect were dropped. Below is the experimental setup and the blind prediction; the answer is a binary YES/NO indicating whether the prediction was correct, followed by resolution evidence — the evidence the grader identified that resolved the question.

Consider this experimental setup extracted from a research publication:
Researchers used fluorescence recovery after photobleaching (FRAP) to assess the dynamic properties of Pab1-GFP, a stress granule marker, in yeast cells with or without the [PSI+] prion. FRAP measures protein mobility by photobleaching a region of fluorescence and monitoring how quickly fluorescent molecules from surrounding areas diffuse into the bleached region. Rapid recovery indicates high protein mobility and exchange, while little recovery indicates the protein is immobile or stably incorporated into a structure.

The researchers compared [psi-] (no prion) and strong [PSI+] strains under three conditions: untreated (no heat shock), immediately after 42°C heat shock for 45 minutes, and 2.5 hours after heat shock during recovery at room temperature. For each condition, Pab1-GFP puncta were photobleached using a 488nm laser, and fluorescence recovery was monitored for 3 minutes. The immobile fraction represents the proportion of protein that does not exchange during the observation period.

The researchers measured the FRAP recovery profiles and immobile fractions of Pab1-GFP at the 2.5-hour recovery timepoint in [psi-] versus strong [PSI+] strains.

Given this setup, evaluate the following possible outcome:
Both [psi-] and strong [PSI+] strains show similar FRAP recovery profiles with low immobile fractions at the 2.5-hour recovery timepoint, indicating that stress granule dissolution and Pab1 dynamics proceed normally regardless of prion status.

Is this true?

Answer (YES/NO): NO